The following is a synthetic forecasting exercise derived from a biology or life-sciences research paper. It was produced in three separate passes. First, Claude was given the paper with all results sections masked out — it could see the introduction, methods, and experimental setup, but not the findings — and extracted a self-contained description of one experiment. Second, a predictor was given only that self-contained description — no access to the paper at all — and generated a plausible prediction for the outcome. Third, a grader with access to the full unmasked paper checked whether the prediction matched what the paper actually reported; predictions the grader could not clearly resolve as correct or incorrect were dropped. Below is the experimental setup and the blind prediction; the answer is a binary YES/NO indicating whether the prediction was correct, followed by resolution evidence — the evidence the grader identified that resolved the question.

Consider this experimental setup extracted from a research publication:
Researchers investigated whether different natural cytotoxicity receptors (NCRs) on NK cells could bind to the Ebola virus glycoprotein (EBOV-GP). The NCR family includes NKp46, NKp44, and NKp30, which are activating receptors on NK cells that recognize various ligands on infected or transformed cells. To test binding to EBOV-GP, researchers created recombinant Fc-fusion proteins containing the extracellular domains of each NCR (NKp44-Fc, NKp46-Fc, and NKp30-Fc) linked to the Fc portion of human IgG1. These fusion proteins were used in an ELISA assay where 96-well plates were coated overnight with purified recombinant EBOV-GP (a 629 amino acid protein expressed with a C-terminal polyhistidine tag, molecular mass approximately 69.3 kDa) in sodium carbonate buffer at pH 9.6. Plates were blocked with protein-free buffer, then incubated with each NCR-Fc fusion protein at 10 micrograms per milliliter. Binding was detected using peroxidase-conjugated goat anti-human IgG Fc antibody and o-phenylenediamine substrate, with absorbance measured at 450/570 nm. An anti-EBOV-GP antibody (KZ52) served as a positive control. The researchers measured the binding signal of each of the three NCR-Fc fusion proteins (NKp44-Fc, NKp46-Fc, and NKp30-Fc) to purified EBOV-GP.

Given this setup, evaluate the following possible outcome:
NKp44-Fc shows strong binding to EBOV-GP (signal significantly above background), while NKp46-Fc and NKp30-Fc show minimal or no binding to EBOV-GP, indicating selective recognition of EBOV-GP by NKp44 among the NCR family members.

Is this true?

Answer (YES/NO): NO